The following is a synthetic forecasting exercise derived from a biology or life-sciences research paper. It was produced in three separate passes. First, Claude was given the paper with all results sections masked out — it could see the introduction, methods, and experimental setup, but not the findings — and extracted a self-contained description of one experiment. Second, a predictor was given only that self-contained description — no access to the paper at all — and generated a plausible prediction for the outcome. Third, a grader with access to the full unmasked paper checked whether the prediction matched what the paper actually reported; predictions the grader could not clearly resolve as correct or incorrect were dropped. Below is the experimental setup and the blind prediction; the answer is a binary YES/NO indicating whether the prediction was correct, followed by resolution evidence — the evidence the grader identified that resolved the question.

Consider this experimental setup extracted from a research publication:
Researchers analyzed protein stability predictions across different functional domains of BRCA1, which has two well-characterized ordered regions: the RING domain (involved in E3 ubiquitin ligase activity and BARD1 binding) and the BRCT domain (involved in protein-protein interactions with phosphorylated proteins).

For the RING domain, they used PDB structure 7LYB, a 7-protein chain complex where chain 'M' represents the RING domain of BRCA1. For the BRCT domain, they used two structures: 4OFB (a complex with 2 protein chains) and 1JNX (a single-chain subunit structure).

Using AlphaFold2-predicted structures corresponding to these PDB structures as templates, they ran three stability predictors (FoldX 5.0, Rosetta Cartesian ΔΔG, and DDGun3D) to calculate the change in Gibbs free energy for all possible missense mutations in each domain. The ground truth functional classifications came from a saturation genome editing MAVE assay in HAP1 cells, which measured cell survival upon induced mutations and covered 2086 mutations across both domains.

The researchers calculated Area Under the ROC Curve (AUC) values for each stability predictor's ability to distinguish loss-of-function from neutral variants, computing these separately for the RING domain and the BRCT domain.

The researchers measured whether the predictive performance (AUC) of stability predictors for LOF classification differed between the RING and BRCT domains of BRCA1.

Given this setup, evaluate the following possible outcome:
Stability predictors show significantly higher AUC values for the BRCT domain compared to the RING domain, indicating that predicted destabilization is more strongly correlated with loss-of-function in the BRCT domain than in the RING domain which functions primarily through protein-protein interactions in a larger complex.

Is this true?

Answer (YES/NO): NO